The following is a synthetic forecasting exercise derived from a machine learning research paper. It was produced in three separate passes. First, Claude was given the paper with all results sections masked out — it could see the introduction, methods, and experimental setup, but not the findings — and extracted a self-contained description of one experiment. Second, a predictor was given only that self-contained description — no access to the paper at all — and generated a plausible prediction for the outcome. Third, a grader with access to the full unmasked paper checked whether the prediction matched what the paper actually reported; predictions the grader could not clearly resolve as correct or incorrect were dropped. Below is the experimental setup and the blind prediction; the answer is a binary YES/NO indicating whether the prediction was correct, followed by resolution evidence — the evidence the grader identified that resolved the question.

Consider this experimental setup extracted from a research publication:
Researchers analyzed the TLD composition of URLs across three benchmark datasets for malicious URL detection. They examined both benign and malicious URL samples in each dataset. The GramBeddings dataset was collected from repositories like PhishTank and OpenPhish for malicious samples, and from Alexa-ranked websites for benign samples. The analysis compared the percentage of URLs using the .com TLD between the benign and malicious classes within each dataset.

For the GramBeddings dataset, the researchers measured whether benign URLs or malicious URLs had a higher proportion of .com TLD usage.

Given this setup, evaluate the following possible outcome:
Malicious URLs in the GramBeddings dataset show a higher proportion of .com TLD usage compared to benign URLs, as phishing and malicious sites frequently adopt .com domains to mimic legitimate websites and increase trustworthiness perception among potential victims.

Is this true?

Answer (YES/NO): YES